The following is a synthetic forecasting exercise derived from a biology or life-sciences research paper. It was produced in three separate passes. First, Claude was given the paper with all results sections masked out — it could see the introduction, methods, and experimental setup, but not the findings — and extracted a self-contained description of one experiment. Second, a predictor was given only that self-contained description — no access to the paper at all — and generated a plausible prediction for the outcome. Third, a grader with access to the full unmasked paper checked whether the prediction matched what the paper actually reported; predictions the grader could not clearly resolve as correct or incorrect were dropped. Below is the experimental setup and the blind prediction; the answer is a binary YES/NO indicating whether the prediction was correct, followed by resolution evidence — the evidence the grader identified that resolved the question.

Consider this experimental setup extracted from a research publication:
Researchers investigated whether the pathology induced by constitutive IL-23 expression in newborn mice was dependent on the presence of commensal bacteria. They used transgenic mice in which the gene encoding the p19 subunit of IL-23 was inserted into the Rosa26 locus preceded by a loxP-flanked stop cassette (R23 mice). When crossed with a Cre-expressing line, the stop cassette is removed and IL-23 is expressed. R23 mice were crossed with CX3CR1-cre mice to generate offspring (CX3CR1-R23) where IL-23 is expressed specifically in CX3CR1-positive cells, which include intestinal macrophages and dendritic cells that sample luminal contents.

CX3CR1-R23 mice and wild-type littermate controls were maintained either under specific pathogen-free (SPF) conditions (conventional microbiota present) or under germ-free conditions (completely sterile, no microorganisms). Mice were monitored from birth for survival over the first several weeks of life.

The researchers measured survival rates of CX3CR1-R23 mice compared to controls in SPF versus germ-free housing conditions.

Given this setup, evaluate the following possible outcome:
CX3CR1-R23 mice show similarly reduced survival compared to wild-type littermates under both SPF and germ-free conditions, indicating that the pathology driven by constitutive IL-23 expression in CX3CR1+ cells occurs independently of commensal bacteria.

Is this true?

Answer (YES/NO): NO